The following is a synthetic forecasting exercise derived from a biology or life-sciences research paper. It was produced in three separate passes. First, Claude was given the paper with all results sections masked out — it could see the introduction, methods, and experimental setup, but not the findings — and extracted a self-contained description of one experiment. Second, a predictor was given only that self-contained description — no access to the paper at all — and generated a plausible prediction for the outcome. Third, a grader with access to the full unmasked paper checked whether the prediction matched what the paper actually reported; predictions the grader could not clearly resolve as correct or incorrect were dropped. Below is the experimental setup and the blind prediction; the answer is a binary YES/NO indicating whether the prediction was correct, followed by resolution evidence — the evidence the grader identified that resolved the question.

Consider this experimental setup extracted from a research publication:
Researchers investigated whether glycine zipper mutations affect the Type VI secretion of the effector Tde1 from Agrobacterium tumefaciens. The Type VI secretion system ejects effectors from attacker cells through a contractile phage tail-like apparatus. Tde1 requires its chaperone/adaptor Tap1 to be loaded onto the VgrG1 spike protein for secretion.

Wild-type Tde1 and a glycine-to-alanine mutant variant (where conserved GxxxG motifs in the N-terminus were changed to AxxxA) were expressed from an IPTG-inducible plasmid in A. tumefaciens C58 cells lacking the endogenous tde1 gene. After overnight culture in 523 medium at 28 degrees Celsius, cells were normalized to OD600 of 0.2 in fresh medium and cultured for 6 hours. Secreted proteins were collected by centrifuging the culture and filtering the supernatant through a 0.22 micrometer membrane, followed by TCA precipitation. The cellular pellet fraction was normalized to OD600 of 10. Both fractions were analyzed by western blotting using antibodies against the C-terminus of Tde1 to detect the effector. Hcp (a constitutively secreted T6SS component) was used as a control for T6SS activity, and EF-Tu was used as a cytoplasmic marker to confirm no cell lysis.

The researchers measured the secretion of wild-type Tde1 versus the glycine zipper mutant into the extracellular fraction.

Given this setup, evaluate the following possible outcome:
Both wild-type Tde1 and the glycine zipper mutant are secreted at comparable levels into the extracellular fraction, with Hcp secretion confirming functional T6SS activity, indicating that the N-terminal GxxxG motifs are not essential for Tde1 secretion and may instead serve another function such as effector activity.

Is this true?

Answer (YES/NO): YES